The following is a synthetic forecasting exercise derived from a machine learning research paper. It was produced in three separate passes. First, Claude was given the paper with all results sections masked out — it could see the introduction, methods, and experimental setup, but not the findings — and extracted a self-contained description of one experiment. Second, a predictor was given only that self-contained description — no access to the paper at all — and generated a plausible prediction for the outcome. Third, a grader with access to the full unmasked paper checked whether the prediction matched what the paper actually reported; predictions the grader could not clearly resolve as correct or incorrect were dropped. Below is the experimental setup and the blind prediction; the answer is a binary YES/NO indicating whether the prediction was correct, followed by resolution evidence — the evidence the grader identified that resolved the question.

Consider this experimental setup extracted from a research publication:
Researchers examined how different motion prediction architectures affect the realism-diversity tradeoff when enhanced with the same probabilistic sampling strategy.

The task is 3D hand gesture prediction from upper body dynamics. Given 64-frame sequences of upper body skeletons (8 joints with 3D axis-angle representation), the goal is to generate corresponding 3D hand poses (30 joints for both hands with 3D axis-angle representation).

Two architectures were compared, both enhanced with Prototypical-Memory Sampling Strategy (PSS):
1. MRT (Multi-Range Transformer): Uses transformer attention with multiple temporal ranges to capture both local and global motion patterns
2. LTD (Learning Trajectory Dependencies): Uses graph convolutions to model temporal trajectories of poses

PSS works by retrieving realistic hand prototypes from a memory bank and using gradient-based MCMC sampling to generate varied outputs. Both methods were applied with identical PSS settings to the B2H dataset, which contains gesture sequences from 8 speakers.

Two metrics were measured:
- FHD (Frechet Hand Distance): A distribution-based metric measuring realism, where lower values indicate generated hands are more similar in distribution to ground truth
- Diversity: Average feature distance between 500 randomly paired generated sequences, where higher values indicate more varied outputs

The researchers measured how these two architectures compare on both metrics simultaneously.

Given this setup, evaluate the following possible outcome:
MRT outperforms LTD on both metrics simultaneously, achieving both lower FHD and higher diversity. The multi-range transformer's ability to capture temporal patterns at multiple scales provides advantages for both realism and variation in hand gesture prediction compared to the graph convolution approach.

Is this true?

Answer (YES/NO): NO